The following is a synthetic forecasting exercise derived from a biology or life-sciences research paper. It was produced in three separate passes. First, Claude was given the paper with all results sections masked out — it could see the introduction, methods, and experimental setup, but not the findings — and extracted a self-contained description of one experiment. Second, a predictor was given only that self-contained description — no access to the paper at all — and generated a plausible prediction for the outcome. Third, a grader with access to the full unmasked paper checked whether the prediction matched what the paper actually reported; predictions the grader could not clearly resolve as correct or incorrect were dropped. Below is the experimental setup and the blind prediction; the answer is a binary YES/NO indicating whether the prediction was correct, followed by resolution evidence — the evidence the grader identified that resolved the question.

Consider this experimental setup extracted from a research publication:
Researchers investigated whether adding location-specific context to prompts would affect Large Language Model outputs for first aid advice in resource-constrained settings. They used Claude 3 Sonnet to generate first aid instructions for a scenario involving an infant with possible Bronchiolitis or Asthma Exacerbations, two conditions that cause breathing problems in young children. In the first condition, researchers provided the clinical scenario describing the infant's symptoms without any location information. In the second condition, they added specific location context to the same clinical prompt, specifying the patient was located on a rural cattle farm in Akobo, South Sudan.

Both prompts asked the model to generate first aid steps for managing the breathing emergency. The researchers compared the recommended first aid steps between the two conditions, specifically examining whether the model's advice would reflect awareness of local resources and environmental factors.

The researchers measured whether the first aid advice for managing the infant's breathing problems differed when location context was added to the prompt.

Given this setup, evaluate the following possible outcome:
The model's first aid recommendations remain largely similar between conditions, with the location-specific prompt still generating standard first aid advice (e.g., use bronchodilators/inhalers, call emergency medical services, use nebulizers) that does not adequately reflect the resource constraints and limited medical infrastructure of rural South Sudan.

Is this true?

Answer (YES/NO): NO